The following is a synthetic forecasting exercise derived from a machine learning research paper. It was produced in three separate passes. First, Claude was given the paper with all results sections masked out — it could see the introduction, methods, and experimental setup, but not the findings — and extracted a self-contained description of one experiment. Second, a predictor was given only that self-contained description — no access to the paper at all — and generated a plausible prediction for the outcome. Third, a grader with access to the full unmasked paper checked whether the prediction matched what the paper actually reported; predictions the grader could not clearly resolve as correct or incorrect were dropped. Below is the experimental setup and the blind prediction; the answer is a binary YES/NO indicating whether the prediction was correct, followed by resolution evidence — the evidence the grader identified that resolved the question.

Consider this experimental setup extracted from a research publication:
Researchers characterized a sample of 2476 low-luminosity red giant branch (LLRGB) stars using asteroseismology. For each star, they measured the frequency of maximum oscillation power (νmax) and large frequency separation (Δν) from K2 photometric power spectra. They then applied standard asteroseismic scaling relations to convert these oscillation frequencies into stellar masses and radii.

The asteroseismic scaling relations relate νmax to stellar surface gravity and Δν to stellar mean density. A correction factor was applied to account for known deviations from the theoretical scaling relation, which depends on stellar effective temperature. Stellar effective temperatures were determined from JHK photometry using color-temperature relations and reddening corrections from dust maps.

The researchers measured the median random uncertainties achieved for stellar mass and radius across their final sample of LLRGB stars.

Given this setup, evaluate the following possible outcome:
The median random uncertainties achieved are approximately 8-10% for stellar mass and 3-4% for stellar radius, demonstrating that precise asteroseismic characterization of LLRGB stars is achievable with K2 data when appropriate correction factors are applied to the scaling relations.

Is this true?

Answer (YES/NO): NO